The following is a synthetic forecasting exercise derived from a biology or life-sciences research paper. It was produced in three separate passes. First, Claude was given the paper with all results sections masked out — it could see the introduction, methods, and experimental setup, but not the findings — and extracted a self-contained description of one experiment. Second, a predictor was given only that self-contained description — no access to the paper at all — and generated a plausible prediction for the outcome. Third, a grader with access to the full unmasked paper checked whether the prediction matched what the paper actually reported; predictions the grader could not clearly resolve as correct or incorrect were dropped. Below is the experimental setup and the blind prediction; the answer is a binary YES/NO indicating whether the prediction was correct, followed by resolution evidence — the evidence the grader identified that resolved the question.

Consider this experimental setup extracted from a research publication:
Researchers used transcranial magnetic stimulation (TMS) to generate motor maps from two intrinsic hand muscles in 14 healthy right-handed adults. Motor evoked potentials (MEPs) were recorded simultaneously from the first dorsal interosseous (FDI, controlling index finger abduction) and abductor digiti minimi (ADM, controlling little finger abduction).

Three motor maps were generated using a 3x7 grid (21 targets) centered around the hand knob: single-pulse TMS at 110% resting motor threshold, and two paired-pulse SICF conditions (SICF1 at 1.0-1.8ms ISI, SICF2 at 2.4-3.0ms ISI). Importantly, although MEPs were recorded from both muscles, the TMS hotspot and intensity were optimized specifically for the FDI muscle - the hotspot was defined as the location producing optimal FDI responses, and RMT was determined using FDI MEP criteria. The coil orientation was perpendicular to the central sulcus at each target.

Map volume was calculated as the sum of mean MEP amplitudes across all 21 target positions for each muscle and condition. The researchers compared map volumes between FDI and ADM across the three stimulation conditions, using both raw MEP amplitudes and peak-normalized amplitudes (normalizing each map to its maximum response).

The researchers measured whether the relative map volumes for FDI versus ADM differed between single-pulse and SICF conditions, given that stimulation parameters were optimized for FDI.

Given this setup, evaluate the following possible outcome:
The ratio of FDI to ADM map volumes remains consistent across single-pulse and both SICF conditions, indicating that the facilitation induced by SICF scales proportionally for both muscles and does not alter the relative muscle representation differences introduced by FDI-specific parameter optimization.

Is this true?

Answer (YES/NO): YES